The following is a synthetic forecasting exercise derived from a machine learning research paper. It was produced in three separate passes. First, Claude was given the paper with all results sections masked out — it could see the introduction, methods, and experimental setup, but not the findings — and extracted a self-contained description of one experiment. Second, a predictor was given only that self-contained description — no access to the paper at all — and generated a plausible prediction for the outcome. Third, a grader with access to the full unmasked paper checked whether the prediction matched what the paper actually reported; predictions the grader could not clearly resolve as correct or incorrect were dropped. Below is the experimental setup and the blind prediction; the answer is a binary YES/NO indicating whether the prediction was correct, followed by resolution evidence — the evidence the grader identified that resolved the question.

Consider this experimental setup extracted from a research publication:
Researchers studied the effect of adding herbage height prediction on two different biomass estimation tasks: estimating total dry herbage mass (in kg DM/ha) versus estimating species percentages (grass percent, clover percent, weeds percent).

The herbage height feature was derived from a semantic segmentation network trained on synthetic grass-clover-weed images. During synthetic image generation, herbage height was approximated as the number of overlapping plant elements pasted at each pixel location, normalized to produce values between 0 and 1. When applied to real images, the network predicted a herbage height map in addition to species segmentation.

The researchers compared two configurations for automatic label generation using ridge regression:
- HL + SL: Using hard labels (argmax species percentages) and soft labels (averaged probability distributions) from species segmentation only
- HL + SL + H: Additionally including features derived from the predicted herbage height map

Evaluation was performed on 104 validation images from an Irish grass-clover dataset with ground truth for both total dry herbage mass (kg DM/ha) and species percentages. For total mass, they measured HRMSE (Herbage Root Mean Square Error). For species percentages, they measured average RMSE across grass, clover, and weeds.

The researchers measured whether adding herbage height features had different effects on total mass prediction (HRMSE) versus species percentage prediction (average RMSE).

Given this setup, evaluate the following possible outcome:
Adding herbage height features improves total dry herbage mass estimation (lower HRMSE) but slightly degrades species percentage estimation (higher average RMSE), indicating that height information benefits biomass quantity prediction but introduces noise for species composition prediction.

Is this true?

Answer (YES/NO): NO